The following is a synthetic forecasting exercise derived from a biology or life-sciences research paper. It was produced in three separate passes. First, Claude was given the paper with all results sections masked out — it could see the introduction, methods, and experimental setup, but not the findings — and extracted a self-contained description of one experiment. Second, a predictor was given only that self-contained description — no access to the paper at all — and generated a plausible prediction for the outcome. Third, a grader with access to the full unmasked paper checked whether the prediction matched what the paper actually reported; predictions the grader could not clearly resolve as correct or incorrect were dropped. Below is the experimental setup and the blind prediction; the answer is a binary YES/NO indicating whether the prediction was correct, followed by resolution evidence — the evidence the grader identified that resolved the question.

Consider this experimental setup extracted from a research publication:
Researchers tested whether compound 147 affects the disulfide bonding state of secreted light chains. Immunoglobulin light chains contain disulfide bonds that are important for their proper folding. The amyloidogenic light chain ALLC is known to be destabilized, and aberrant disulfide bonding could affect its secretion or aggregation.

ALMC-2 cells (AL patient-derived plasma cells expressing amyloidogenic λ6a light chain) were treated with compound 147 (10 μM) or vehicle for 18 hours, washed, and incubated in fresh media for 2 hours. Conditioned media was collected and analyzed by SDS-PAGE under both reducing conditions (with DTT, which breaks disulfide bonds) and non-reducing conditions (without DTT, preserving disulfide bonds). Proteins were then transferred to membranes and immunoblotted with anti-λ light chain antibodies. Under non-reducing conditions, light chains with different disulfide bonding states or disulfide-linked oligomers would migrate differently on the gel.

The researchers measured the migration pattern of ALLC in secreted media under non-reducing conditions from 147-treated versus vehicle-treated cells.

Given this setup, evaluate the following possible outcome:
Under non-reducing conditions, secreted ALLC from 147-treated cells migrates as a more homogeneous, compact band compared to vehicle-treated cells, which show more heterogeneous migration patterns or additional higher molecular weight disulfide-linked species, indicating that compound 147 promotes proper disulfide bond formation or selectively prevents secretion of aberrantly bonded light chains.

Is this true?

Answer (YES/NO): NO